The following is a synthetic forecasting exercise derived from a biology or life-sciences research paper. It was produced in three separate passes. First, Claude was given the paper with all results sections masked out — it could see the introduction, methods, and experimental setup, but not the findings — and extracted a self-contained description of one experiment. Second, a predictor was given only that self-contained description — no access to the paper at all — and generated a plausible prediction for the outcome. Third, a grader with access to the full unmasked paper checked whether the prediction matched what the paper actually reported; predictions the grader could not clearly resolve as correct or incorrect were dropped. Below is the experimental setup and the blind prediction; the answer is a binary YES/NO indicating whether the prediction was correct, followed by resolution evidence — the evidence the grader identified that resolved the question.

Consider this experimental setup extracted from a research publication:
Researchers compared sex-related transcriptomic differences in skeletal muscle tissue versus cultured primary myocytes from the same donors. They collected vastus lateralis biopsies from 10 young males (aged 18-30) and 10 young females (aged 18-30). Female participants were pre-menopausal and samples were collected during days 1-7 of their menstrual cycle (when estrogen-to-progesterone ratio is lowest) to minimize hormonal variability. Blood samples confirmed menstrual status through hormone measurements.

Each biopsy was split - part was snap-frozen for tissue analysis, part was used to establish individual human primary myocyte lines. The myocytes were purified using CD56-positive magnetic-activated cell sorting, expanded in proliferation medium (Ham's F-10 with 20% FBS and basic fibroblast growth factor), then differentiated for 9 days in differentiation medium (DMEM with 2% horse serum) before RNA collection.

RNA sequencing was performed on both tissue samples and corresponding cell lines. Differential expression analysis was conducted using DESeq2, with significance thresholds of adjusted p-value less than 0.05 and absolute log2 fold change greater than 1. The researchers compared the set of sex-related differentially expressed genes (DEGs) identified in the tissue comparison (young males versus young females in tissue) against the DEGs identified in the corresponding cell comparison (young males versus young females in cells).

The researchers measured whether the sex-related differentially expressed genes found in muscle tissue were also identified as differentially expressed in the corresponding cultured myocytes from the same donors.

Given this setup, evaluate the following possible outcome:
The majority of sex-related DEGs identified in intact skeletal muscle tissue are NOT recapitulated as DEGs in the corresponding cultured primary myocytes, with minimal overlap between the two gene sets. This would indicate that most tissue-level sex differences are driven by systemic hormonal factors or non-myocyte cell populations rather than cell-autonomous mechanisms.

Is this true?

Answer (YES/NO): YES